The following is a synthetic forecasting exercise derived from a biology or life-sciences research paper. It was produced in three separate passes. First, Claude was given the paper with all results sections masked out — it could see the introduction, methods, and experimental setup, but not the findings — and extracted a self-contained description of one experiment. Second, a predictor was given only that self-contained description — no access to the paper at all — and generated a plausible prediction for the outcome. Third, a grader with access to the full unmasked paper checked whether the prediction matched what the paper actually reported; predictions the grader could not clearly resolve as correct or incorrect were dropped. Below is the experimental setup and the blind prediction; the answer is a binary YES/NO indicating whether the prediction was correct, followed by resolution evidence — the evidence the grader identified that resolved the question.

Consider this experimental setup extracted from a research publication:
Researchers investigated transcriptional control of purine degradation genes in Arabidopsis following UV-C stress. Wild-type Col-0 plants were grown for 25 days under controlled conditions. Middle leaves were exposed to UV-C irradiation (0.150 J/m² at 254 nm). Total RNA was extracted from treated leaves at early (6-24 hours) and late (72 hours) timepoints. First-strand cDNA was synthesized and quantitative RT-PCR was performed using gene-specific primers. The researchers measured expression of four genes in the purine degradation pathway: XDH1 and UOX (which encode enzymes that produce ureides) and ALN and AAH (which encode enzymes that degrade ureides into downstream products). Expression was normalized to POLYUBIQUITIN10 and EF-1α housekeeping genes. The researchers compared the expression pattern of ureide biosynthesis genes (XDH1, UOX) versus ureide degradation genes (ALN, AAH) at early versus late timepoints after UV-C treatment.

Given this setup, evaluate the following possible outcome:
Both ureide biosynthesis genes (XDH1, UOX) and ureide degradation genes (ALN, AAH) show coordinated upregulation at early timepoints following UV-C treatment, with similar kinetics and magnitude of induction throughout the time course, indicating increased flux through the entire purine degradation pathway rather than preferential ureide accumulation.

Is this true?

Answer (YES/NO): NO